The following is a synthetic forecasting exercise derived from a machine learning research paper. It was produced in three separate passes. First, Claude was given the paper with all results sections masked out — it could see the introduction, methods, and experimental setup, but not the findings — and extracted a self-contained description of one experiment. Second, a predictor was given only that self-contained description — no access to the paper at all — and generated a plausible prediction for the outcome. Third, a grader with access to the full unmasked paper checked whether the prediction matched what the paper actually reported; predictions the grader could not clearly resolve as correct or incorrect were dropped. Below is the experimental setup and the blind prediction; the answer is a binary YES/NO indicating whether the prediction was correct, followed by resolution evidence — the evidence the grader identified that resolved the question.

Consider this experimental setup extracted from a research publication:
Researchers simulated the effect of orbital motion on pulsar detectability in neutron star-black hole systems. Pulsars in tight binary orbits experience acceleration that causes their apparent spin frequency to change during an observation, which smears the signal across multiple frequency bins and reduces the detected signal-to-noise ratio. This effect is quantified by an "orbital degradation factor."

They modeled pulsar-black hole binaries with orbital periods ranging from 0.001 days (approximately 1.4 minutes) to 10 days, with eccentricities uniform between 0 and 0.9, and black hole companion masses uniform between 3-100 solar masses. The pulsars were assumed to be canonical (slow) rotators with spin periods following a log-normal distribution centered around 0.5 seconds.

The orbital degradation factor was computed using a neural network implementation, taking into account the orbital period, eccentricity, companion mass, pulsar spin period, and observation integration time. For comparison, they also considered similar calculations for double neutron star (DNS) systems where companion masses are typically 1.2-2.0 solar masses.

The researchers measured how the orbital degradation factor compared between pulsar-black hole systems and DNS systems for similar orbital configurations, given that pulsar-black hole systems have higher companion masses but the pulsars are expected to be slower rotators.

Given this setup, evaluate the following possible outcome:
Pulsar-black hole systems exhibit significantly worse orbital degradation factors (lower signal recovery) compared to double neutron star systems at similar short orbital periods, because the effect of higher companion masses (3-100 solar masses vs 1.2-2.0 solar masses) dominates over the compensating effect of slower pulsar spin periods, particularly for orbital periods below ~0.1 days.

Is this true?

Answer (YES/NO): NO